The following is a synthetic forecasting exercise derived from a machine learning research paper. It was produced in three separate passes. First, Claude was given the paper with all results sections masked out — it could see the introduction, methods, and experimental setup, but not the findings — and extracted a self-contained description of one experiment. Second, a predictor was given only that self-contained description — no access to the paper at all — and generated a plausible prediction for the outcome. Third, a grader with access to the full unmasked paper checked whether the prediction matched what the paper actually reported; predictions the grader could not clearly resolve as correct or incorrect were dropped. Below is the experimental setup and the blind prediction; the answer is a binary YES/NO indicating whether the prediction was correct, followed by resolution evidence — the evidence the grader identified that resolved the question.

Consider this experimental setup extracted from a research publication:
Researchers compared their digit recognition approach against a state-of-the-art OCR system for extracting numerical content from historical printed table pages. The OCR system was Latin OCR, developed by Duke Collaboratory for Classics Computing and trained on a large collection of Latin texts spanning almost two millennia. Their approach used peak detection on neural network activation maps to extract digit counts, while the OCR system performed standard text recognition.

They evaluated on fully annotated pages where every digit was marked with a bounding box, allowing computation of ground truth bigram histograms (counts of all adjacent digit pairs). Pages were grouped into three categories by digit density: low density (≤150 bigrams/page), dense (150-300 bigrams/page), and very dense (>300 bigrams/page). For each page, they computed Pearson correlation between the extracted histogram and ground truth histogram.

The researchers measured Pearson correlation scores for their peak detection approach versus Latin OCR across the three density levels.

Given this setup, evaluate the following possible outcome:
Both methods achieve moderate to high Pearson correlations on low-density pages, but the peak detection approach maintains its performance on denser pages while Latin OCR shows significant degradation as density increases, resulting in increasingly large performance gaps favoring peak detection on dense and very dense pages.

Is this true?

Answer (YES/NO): NO